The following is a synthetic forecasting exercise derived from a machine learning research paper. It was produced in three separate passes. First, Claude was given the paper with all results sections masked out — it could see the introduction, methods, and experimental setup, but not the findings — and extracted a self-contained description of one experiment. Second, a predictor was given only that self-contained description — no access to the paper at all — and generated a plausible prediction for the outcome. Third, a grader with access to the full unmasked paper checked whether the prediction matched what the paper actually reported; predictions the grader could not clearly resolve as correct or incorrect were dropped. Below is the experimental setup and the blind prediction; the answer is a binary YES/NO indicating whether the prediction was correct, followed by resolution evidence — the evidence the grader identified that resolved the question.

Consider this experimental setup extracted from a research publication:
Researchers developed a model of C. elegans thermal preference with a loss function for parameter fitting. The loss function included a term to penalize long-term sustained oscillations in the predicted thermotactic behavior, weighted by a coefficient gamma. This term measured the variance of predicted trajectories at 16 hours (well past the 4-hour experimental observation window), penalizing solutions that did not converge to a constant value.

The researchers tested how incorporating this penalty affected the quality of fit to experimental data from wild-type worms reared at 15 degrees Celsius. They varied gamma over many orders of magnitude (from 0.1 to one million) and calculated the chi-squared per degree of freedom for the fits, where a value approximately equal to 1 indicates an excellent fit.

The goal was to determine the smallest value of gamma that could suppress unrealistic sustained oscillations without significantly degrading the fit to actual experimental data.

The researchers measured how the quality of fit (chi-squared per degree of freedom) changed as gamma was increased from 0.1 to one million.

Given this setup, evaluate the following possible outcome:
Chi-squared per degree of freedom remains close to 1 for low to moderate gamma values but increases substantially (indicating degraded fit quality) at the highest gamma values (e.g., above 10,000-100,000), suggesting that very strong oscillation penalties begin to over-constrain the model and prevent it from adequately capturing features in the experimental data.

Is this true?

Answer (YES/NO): NO